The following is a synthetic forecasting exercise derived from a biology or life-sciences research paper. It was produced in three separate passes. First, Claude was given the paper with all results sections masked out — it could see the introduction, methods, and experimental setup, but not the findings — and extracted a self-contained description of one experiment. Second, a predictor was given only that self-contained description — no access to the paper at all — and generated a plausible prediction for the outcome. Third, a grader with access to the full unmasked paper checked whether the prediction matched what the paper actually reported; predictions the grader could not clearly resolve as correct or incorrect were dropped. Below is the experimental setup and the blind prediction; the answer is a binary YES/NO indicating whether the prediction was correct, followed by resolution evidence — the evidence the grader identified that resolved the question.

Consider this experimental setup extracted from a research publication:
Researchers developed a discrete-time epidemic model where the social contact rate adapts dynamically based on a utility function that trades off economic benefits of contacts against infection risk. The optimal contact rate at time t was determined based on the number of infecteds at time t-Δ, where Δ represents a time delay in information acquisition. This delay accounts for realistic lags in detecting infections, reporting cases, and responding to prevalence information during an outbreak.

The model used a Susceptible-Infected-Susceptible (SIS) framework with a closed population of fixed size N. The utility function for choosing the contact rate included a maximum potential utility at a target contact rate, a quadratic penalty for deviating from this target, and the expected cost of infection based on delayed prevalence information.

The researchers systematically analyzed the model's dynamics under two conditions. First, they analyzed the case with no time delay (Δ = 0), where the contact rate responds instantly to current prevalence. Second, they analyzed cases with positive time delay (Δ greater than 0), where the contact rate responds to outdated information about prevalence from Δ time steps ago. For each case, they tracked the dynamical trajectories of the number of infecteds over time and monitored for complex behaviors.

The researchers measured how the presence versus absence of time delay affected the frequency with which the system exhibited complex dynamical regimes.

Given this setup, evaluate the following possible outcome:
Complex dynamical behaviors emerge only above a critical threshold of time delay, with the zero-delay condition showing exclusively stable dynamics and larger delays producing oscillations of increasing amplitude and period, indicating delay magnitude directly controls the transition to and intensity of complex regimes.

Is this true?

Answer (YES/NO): NO